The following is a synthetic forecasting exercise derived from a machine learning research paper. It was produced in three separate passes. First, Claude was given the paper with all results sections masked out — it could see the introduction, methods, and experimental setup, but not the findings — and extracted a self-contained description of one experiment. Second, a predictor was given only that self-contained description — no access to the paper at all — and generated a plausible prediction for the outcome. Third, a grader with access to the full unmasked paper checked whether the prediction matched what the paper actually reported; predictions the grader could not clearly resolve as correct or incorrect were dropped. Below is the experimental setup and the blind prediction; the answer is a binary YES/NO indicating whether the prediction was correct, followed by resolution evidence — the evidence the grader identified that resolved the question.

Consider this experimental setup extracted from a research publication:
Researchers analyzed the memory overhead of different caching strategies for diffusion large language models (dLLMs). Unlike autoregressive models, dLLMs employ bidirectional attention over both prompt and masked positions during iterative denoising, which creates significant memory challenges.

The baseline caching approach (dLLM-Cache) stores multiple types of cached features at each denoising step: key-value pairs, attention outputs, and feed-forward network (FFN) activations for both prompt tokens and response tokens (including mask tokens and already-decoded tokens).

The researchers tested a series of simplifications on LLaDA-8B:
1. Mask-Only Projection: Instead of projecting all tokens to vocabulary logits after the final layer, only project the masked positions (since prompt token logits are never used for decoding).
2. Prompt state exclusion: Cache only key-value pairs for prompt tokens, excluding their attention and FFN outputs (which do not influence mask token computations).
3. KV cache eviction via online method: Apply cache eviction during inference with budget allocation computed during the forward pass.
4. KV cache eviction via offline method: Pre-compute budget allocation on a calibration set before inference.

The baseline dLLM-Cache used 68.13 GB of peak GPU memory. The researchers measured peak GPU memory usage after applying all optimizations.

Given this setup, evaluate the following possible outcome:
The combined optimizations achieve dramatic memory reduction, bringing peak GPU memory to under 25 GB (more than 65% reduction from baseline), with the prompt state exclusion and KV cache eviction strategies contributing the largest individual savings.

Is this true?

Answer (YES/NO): YES